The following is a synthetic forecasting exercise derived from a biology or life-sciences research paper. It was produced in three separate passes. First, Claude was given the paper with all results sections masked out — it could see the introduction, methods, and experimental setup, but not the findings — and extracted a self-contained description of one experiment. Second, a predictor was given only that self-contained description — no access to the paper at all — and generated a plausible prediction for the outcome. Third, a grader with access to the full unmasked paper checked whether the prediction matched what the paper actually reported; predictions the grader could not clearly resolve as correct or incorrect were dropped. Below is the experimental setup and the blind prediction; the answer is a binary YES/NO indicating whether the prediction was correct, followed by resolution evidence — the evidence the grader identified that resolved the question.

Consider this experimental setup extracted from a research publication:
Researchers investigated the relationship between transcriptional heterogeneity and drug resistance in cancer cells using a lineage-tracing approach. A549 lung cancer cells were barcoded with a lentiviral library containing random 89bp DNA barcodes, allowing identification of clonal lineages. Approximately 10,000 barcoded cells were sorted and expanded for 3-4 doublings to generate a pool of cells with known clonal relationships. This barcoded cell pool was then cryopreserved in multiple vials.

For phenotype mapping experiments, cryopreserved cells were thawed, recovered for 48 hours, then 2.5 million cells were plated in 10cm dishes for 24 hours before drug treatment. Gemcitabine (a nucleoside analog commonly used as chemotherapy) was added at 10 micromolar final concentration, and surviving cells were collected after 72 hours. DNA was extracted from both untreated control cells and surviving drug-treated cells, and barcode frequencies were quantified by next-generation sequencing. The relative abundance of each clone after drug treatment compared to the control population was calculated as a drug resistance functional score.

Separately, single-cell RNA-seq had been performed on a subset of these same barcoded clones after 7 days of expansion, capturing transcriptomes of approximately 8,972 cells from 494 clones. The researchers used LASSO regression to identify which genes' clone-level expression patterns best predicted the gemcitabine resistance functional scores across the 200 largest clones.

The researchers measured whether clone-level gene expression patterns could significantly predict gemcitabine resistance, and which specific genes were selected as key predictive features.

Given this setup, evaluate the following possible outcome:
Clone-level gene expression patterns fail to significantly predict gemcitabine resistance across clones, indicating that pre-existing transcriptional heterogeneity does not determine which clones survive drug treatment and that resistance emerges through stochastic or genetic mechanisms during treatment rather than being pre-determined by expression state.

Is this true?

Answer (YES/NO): NO